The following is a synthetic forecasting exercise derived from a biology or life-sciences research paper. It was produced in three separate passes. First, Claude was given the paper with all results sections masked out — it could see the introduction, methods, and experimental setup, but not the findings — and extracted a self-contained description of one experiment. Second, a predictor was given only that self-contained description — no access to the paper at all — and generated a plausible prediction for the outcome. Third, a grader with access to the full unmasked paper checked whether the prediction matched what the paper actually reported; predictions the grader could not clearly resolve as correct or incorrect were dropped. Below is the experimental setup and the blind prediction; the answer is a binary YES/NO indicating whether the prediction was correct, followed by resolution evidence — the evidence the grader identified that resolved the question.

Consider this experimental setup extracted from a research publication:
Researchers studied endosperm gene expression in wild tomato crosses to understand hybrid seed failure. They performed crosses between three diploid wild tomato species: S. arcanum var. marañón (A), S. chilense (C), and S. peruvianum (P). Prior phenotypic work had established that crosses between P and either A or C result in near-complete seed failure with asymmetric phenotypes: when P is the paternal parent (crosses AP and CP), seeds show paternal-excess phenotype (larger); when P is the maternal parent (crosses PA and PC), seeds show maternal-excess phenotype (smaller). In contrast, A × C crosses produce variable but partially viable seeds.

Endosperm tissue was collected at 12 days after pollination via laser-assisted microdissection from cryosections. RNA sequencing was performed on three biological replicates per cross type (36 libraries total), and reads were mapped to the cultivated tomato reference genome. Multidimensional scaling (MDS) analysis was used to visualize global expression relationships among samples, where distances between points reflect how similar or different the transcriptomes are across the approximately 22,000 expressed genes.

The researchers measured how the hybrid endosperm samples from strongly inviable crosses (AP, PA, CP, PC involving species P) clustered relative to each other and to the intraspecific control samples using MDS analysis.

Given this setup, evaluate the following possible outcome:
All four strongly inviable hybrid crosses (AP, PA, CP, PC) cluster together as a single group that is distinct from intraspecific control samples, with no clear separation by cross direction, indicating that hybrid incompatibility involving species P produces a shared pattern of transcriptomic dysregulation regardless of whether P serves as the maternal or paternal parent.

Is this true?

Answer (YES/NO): NO